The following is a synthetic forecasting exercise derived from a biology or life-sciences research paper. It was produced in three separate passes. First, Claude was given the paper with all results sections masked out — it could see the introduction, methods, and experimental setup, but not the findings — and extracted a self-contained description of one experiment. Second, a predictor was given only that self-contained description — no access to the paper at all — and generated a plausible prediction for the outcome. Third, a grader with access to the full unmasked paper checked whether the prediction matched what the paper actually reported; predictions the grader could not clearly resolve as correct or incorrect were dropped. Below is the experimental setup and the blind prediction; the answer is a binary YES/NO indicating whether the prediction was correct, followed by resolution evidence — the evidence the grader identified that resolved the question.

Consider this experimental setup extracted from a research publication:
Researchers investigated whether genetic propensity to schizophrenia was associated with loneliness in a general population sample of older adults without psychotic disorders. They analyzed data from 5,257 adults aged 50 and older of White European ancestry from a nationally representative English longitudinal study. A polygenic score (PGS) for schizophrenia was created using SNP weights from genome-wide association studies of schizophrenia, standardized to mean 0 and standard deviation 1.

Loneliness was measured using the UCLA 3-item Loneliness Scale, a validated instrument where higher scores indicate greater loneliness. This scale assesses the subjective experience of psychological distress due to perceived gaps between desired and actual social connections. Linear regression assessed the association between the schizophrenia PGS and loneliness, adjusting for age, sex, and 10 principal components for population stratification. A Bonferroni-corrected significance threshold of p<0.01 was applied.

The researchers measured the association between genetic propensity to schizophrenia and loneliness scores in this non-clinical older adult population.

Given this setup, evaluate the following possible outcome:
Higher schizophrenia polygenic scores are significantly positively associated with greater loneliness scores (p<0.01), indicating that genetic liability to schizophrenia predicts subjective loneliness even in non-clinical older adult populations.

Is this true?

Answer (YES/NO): NO